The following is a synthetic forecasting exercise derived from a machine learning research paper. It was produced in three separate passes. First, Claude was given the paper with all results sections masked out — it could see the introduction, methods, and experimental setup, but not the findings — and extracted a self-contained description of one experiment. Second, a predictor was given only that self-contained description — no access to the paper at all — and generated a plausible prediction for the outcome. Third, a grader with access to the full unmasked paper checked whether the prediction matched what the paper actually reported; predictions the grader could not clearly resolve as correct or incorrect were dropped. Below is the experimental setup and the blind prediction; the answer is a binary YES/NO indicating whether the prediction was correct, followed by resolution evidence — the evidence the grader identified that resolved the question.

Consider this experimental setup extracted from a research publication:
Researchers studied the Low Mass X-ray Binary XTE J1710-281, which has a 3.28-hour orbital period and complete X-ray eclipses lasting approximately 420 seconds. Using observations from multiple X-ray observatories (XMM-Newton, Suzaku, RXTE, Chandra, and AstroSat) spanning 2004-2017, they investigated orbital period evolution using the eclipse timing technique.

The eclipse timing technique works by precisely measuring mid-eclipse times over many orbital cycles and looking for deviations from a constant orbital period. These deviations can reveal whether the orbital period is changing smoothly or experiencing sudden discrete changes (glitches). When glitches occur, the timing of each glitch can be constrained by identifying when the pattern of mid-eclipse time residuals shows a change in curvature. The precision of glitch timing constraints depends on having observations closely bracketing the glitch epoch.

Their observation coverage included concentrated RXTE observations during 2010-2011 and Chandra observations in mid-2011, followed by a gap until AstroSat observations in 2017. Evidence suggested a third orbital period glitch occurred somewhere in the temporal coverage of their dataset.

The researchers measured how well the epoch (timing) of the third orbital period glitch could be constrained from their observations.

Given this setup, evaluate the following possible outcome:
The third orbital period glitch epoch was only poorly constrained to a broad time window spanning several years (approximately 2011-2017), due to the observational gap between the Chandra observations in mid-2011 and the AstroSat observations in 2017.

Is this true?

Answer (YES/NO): NO